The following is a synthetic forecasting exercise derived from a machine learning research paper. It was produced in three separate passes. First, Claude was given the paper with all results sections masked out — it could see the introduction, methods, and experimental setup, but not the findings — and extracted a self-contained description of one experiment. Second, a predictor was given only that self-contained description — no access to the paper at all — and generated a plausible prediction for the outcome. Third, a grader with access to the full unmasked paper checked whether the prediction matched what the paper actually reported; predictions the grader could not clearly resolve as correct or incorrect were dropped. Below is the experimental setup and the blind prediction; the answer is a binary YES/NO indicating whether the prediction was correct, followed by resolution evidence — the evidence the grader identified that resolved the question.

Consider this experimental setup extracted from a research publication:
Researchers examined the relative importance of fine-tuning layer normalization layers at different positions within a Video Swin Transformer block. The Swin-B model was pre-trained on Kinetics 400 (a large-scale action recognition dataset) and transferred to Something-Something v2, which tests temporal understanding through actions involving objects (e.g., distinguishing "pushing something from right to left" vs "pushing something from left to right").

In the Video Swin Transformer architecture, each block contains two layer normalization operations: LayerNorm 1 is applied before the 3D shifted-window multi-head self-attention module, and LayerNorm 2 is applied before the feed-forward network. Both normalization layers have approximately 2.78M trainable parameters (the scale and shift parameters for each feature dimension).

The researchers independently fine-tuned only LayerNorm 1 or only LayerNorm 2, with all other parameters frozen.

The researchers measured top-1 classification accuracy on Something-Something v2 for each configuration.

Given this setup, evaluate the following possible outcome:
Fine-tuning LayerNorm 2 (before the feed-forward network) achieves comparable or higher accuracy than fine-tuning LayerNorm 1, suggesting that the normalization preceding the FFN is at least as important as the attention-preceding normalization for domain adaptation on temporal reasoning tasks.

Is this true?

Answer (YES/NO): NO